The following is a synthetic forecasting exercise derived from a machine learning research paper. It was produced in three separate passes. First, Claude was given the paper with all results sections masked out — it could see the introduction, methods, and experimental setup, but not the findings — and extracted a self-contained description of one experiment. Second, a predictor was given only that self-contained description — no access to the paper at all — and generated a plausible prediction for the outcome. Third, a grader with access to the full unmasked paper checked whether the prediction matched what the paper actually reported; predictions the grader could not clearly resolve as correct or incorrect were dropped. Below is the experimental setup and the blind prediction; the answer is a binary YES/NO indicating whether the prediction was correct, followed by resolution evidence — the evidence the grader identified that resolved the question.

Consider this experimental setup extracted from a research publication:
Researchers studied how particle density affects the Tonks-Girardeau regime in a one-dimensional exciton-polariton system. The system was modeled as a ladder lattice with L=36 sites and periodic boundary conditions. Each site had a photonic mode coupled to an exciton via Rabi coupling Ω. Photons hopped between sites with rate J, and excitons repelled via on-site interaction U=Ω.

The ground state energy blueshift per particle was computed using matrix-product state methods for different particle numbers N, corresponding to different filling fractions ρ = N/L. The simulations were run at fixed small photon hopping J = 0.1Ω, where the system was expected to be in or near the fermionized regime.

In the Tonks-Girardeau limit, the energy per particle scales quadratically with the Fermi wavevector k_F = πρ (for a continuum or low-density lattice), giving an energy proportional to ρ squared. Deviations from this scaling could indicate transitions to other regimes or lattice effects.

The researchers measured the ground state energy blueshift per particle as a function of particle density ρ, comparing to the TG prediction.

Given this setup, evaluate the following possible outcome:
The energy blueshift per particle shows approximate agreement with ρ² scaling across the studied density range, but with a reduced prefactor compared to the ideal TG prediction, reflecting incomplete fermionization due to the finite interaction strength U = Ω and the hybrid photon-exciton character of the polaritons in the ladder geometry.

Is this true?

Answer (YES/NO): NO